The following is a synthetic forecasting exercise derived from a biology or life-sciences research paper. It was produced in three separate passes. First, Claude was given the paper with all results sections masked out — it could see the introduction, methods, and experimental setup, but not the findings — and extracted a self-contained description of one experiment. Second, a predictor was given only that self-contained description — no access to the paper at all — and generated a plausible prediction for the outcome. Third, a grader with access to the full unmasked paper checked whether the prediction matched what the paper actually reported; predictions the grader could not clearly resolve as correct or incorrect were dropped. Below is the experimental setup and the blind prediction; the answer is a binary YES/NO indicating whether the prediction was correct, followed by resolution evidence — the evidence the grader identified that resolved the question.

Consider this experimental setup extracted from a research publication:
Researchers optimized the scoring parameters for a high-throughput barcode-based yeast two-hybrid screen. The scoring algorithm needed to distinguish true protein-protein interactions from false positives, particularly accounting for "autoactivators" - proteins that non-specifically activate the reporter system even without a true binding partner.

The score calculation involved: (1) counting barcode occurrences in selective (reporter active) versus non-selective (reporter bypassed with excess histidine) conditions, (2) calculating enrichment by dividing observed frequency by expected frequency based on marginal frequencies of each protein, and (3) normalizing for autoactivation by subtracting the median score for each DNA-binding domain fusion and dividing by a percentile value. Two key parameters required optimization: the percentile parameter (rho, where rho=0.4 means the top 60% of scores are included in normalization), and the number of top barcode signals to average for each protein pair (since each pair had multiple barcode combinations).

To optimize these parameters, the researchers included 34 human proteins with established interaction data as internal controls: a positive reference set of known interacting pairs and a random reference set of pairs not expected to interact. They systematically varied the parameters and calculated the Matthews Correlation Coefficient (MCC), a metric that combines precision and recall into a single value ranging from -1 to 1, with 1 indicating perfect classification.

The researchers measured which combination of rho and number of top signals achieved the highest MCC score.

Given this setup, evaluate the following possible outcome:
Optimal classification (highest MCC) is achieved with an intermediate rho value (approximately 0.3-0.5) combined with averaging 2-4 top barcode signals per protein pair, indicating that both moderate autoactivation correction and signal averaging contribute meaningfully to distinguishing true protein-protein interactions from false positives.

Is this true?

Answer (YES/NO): NO